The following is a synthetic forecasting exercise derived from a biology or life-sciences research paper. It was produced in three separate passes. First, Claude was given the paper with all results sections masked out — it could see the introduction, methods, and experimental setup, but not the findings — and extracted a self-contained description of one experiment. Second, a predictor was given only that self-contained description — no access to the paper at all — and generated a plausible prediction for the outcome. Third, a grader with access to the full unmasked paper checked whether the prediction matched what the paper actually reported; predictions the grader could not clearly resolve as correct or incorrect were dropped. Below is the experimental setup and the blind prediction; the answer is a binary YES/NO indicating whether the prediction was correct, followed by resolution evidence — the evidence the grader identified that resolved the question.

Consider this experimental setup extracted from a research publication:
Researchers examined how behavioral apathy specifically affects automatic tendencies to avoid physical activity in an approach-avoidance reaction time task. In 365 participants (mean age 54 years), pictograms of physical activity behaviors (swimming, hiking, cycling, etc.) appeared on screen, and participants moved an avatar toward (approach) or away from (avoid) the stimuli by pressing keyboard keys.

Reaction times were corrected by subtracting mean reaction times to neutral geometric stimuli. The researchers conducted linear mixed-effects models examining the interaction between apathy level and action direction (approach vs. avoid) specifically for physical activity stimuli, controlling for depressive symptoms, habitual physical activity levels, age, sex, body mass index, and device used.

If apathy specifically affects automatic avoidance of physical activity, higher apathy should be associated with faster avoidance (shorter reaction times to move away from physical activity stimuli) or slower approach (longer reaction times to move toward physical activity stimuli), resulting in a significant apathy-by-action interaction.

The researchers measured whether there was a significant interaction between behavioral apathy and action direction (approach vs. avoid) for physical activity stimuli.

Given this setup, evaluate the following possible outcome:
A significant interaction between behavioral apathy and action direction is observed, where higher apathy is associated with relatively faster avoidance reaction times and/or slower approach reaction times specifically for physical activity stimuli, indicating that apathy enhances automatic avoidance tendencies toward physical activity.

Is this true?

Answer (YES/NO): NO